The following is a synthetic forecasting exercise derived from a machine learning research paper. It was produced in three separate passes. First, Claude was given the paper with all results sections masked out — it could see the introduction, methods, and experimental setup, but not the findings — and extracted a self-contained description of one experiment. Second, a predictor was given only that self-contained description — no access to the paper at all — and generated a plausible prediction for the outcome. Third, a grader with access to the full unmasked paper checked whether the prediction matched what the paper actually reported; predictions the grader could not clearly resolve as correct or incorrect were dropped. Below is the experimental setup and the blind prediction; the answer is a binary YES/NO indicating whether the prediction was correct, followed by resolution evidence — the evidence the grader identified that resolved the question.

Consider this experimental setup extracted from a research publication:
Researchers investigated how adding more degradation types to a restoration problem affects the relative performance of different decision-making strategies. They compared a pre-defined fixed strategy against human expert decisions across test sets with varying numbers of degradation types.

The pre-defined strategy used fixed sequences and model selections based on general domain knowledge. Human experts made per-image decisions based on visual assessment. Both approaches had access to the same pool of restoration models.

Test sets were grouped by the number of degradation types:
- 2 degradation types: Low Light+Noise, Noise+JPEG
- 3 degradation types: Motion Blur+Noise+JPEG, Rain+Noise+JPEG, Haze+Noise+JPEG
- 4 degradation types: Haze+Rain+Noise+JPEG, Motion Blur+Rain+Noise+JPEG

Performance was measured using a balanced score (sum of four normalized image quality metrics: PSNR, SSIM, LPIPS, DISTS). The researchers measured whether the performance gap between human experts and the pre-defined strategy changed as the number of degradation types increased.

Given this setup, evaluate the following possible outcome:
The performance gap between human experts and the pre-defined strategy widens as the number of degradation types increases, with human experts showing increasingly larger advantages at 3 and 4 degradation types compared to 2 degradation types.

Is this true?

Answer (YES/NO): NO